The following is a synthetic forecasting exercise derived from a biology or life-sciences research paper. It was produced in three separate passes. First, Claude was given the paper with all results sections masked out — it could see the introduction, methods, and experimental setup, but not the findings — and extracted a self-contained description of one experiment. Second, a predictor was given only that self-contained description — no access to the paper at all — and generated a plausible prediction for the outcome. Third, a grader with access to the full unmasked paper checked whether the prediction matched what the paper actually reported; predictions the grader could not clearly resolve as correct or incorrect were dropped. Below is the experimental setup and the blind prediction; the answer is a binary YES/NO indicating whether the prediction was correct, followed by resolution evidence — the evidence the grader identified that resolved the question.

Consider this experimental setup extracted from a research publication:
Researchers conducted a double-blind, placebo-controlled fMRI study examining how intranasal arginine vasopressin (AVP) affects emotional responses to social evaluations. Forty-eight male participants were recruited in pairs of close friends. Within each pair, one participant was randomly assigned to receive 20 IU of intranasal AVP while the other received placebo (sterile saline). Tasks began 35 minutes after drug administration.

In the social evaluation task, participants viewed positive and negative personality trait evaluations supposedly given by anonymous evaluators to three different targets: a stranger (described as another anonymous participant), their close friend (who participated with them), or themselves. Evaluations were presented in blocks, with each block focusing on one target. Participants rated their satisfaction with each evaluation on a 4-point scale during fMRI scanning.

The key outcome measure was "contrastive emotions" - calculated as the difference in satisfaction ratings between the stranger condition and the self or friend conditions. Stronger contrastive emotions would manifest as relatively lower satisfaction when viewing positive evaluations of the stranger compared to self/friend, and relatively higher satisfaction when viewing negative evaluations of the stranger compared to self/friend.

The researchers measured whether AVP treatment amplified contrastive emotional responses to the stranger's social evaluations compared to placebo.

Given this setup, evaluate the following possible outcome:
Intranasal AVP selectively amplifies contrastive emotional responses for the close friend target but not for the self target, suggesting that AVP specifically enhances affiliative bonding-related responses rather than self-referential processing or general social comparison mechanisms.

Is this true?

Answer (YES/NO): NO